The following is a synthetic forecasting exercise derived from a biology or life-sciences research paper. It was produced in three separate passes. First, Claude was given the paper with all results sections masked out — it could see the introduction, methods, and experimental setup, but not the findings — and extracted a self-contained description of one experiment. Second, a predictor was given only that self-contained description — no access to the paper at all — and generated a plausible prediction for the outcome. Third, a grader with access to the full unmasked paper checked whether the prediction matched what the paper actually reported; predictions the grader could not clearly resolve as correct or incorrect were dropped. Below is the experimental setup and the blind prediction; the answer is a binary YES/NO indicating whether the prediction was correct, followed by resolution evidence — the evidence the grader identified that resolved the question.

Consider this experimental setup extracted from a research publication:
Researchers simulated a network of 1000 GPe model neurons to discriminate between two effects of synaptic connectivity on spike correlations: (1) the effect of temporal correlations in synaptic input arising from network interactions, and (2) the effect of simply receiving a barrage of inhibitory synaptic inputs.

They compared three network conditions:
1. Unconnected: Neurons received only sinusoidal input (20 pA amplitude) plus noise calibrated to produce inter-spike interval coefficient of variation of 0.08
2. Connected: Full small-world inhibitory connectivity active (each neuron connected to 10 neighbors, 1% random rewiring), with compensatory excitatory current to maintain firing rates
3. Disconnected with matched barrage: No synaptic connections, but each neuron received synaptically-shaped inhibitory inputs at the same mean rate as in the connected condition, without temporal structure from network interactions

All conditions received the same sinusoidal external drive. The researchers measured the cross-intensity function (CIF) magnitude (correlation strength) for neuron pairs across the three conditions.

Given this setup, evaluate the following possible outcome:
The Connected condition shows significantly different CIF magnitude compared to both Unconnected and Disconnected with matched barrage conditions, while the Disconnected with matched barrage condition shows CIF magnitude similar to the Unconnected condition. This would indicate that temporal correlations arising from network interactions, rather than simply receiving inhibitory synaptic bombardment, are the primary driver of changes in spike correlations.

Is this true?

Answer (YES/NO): NO